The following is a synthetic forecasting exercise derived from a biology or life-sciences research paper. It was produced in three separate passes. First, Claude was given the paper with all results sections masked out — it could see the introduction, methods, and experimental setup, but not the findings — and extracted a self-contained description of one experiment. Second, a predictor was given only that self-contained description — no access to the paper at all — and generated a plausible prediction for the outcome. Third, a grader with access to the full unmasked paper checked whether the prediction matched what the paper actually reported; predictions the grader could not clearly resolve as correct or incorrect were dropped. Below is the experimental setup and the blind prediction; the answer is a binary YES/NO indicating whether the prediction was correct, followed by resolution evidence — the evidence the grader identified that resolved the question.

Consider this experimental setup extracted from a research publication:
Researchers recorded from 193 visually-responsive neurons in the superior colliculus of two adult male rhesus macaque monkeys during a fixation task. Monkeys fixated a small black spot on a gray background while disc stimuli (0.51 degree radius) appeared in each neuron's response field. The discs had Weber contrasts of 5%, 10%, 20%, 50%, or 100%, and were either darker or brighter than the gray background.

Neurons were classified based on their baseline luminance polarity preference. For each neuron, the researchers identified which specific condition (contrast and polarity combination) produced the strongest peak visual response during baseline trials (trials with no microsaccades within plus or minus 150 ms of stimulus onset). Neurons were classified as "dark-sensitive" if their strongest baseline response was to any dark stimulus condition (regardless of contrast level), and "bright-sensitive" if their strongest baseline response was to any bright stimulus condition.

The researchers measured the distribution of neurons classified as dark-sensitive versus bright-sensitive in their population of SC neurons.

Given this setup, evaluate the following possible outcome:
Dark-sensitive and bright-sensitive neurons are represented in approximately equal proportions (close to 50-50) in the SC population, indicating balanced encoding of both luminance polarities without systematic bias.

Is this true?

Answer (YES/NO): NO